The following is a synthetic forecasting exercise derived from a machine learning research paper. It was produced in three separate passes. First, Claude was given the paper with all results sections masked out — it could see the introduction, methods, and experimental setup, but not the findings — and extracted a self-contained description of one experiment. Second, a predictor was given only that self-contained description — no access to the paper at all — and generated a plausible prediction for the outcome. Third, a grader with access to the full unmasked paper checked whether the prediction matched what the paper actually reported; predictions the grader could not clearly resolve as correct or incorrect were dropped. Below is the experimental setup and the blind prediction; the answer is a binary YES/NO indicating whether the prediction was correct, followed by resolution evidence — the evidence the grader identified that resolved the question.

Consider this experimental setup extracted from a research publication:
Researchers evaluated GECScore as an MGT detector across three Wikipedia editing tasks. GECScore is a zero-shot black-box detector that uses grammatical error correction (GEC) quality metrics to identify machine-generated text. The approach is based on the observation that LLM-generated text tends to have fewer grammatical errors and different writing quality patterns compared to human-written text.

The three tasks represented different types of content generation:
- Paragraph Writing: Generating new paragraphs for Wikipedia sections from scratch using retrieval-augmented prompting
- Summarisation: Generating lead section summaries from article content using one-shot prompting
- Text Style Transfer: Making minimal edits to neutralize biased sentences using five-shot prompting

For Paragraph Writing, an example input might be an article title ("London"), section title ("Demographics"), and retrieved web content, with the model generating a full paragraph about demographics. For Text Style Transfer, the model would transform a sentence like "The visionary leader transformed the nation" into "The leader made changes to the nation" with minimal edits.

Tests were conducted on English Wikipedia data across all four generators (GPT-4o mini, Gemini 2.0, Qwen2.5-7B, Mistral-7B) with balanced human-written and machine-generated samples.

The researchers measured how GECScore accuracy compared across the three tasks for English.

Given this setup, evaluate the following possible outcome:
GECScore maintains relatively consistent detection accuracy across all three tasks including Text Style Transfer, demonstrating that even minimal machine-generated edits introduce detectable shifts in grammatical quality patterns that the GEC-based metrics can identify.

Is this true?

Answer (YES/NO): NO